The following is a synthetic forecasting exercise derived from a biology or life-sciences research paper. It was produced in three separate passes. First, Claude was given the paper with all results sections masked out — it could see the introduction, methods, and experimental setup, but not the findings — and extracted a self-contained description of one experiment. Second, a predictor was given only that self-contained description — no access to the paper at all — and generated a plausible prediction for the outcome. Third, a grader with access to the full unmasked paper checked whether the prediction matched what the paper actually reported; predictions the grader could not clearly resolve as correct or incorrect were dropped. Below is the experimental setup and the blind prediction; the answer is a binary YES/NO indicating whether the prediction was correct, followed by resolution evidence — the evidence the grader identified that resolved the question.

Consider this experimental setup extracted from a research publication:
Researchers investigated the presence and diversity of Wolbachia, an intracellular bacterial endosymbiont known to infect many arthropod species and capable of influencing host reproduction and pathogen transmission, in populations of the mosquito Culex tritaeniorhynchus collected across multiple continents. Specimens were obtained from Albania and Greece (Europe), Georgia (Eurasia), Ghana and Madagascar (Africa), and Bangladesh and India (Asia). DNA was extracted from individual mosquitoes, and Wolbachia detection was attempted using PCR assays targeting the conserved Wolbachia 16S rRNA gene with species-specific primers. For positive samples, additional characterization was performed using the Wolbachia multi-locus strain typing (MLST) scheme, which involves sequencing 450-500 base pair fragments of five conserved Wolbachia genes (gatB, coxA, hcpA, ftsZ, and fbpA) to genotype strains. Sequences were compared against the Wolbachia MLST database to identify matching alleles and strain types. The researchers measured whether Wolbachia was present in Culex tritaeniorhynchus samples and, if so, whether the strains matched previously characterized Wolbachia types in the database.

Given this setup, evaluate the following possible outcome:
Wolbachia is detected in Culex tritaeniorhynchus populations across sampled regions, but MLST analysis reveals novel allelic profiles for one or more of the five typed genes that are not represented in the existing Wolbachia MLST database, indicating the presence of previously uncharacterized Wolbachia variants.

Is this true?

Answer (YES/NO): YES